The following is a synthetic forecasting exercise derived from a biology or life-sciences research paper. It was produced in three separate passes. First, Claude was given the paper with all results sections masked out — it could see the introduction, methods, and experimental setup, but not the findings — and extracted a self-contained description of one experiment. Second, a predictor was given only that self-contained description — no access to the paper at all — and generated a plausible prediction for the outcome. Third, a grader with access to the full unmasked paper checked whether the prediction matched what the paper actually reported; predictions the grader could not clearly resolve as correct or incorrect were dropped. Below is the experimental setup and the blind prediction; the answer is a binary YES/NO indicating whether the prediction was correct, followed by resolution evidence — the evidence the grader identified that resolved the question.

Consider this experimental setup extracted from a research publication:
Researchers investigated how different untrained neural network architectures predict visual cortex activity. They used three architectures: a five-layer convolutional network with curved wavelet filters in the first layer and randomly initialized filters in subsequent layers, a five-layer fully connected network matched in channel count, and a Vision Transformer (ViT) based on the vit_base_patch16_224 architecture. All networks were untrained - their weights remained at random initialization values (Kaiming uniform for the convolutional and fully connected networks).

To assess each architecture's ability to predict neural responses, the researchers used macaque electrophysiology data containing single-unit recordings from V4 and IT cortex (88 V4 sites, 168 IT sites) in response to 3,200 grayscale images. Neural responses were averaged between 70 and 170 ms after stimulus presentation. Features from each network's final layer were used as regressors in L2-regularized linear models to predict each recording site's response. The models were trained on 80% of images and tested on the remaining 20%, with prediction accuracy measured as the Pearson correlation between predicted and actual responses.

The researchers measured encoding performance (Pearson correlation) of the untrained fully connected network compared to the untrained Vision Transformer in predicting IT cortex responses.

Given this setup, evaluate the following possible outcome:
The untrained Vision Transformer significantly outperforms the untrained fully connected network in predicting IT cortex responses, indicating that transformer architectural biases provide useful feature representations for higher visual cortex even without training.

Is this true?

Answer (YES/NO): NO